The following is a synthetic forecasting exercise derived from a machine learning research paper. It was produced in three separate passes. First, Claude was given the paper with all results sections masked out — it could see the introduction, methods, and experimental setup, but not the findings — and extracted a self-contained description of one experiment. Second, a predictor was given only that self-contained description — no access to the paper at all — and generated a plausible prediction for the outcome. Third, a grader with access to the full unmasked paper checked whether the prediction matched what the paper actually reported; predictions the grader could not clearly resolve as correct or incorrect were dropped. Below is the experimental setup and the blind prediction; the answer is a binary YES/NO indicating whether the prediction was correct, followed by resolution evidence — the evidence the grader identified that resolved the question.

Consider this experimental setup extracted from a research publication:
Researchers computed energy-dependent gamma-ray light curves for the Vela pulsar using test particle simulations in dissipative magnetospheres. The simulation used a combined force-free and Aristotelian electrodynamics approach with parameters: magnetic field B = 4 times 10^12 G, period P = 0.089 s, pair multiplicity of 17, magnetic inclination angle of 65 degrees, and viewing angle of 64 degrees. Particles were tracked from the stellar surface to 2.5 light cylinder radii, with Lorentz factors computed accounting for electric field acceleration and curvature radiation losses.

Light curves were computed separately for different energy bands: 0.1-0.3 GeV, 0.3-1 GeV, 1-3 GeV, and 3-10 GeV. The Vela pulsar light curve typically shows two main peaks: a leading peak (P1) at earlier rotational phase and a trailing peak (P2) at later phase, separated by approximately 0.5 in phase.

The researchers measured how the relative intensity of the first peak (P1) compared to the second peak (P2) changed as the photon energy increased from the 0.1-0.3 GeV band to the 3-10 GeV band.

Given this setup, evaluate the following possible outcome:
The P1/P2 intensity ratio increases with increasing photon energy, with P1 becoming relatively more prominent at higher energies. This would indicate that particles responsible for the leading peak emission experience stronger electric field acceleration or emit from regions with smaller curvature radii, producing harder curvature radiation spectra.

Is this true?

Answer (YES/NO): NO